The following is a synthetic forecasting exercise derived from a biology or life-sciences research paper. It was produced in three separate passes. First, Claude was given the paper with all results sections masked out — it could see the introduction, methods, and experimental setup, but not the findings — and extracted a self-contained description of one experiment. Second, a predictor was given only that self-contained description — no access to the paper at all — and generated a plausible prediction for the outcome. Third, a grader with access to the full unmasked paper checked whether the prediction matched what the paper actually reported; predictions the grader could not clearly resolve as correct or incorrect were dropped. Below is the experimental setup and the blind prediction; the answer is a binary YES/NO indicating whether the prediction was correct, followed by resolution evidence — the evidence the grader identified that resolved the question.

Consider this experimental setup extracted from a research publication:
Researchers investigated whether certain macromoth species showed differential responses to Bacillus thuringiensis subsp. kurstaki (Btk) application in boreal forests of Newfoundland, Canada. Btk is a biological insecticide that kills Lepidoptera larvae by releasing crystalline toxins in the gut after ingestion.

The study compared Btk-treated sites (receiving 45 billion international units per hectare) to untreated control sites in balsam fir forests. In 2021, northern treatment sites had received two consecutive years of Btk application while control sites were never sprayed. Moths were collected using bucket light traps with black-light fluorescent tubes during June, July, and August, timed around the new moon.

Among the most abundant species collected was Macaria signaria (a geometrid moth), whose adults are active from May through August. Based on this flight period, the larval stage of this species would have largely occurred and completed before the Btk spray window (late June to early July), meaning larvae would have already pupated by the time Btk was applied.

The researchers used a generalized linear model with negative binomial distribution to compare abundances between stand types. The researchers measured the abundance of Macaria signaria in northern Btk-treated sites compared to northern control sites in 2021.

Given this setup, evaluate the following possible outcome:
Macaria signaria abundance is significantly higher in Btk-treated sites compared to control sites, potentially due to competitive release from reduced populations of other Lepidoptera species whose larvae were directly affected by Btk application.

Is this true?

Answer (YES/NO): YES